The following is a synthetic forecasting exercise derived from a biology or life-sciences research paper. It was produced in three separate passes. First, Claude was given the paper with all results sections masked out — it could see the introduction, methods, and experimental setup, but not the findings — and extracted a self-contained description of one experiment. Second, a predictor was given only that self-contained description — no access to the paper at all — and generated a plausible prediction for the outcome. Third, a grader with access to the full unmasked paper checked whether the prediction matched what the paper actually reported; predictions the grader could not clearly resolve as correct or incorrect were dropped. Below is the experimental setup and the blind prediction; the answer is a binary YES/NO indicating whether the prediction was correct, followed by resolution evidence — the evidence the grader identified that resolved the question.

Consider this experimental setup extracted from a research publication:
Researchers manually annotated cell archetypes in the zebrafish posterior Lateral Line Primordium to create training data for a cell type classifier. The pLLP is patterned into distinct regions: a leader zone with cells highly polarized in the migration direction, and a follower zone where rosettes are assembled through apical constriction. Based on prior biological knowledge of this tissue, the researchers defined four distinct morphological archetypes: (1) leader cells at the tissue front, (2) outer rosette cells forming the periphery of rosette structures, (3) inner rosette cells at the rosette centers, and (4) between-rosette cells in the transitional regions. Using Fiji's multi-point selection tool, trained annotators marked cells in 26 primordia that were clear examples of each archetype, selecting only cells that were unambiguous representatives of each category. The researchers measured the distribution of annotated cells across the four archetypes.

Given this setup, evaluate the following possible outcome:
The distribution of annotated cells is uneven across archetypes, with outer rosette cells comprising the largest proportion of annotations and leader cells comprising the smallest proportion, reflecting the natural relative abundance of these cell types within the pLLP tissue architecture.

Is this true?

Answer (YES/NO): YES